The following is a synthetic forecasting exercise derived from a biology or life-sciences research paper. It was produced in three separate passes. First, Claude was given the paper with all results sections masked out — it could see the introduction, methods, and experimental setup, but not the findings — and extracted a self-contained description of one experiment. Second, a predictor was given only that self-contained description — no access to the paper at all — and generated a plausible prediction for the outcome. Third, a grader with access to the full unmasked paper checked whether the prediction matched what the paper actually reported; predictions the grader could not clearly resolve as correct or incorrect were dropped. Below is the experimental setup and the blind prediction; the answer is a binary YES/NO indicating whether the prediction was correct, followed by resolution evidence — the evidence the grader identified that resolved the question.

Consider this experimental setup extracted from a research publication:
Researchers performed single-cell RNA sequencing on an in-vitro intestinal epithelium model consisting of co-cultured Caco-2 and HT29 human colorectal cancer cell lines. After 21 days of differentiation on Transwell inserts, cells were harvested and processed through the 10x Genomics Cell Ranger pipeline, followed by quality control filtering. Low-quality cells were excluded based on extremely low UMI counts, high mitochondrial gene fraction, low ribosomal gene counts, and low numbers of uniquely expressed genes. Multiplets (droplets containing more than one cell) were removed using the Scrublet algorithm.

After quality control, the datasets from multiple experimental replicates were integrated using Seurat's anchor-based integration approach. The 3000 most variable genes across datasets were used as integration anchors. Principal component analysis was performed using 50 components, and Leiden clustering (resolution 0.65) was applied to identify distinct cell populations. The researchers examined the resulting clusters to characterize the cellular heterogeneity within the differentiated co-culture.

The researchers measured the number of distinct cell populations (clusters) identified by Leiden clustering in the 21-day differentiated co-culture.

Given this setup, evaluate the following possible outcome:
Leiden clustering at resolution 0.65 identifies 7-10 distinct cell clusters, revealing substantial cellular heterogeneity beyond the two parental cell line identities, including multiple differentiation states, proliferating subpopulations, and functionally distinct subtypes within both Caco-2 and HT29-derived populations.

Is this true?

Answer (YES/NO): YES